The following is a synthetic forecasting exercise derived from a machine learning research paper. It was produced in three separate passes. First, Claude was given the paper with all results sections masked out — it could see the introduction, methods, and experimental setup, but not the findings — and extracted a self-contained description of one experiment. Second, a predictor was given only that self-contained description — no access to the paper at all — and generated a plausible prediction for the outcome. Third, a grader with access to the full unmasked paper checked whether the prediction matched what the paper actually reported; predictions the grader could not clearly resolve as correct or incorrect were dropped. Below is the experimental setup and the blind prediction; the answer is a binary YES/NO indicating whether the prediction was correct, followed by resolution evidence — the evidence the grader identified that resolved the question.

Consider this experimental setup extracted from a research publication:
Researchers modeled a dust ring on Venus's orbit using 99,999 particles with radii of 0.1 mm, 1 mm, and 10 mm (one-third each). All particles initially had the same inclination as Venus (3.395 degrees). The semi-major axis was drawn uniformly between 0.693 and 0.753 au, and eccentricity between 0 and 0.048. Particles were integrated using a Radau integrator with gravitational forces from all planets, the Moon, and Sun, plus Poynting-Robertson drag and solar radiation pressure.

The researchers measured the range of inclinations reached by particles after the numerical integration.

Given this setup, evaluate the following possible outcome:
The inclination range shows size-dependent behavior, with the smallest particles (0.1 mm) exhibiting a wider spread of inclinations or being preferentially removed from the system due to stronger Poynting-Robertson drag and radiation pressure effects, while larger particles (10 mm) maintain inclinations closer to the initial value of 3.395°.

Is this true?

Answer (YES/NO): NO